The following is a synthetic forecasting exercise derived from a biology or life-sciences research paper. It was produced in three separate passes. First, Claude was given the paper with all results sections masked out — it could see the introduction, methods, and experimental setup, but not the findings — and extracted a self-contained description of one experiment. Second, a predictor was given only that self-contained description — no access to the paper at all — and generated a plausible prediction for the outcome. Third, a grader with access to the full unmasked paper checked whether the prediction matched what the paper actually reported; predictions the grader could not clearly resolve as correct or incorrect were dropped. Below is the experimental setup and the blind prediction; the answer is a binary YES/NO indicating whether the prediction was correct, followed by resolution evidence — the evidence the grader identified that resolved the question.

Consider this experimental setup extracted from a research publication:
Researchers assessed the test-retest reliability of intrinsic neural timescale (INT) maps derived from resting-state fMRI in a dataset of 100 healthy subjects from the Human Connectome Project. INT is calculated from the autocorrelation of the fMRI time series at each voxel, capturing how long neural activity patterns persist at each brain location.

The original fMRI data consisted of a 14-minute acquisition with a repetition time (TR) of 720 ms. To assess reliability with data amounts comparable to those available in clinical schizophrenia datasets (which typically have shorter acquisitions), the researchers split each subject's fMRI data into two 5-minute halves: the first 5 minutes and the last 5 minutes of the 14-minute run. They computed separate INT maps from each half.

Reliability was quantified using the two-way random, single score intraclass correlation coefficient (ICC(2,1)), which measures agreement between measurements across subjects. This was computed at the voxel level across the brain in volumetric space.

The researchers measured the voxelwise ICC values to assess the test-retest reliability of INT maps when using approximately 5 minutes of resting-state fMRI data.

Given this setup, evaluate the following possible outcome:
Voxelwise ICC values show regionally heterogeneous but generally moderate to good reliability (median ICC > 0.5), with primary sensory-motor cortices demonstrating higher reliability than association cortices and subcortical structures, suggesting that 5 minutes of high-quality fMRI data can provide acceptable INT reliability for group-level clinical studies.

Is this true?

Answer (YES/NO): NO